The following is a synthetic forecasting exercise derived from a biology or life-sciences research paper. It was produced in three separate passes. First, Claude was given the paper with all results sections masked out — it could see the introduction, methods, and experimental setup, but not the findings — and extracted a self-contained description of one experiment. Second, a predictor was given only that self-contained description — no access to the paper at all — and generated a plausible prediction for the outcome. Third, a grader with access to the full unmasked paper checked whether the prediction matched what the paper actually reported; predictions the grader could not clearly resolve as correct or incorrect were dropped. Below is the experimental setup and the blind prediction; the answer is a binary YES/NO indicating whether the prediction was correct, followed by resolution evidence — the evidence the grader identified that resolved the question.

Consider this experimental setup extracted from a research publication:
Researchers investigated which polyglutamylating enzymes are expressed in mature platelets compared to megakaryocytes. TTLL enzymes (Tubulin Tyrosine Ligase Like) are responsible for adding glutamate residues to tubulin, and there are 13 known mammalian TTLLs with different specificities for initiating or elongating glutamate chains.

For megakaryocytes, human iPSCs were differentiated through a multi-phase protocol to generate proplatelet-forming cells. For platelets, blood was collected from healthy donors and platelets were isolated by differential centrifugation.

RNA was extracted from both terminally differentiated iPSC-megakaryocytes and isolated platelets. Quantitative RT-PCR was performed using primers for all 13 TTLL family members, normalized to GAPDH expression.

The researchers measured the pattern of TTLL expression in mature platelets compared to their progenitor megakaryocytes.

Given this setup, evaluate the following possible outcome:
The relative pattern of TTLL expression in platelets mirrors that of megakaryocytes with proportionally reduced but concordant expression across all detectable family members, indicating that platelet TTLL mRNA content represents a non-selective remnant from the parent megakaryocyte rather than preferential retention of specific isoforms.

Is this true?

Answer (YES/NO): NO